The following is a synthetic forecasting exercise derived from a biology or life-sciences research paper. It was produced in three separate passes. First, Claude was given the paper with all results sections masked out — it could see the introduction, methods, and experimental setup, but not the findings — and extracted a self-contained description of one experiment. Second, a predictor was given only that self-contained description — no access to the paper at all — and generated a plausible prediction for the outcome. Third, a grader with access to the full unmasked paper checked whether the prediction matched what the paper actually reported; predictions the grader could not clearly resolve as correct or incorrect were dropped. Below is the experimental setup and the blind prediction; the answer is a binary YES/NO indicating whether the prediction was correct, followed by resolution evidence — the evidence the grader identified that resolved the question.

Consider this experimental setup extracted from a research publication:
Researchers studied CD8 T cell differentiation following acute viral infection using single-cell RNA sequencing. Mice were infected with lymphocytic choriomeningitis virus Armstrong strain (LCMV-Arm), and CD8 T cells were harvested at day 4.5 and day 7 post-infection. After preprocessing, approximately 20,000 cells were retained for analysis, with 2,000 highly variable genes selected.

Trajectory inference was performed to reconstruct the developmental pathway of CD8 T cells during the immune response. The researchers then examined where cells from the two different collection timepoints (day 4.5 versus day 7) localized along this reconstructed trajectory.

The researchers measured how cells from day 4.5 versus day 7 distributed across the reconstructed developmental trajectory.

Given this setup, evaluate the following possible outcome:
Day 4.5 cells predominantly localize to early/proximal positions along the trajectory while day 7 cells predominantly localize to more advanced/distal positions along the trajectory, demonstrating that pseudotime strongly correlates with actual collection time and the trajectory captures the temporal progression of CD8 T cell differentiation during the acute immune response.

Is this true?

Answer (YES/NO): YES